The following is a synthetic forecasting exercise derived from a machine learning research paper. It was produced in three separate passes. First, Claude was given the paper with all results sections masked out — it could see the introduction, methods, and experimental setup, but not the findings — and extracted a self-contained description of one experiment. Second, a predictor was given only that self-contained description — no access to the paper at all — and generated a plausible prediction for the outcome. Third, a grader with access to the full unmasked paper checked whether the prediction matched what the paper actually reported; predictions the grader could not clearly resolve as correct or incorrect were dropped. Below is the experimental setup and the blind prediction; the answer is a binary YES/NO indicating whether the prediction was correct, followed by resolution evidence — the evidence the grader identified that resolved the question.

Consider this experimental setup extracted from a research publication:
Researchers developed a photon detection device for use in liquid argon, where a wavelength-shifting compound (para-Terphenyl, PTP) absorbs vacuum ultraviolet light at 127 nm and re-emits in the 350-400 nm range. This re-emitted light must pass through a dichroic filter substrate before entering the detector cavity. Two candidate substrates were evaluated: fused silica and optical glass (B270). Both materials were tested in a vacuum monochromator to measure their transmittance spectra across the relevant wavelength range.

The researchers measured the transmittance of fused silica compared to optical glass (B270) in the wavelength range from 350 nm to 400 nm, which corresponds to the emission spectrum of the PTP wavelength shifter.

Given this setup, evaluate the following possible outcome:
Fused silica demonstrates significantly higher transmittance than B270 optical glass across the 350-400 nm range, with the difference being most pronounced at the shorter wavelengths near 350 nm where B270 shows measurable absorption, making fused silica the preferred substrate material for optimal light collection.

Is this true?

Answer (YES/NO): NO